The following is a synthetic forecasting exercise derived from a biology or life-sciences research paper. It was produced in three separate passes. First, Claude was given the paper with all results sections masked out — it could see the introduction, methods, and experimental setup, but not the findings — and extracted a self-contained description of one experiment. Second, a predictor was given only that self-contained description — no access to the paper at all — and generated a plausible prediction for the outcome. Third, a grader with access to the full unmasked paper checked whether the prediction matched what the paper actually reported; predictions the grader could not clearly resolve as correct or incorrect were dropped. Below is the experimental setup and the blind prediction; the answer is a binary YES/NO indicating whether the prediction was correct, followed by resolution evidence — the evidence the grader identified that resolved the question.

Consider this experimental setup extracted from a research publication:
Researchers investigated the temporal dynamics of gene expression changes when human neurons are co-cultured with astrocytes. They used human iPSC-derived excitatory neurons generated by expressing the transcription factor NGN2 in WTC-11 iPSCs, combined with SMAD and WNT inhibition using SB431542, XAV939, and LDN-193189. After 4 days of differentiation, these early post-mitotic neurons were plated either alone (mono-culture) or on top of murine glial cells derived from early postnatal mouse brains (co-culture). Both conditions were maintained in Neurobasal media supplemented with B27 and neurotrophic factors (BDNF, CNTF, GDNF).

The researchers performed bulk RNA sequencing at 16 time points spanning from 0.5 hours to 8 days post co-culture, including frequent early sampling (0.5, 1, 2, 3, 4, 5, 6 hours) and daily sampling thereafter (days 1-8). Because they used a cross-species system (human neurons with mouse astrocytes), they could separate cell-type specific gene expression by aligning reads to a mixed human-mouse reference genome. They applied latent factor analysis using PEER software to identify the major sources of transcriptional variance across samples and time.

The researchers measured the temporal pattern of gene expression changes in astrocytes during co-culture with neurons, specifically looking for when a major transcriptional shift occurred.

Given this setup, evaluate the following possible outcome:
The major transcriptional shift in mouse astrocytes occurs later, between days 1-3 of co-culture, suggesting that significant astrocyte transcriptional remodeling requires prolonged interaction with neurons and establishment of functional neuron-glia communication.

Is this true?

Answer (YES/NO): YES